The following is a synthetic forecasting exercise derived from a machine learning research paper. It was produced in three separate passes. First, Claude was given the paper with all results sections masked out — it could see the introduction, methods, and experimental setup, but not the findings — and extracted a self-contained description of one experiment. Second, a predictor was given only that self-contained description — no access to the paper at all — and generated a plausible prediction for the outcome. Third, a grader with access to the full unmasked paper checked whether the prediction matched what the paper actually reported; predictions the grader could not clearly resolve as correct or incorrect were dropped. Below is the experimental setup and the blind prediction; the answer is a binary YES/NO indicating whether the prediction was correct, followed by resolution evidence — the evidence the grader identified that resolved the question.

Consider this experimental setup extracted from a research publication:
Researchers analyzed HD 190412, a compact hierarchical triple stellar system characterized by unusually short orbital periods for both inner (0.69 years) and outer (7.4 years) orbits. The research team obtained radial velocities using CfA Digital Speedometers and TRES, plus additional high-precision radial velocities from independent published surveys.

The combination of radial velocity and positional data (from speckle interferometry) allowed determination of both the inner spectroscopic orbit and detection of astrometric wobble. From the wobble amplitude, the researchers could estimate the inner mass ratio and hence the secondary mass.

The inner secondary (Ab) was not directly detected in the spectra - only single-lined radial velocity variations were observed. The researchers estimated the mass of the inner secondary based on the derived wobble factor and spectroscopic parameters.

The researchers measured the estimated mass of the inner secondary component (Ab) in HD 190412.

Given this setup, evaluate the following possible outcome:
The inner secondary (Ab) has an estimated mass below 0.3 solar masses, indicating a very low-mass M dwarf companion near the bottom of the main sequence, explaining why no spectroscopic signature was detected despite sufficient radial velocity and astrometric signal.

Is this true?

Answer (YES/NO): NO